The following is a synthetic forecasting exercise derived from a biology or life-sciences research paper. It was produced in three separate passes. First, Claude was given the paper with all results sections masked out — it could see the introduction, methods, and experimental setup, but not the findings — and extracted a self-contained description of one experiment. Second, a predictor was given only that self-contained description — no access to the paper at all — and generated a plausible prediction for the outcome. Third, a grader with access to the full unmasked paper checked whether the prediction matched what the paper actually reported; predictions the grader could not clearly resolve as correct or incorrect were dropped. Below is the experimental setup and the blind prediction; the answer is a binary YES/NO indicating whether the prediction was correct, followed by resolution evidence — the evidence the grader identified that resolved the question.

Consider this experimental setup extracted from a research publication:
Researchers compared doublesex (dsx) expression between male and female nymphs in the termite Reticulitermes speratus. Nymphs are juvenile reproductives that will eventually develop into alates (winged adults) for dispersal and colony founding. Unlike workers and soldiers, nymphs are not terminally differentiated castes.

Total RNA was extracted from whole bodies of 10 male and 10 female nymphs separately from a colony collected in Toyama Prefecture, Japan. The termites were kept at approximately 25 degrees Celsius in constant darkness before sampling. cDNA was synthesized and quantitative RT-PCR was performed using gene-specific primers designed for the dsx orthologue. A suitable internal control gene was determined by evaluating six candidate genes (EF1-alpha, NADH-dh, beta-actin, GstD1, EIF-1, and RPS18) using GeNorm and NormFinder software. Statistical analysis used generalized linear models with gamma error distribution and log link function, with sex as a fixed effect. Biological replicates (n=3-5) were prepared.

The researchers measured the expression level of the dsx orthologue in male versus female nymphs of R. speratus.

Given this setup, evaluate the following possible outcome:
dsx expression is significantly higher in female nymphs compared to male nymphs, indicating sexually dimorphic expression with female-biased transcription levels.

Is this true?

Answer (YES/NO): NO